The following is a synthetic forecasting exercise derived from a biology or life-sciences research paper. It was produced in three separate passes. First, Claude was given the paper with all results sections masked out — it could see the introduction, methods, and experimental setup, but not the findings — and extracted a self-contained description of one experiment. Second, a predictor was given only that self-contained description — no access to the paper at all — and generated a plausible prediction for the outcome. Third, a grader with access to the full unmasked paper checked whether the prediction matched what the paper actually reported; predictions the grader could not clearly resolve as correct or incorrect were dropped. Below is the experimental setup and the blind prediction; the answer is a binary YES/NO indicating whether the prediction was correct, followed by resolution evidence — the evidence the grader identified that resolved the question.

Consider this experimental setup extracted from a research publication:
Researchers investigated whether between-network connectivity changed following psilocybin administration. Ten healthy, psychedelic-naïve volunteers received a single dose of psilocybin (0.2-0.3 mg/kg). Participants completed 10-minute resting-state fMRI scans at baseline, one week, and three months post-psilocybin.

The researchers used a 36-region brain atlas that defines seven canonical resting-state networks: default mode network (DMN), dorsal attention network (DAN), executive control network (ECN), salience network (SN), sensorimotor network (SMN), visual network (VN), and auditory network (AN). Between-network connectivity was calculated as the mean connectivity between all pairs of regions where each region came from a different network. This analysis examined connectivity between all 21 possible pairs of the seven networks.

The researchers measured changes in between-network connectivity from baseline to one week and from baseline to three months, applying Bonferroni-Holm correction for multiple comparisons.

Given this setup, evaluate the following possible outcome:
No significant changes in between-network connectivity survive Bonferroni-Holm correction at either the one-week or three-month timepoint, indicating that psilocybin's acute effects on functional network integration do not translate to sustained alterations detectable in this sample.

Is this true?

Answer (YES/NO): YES